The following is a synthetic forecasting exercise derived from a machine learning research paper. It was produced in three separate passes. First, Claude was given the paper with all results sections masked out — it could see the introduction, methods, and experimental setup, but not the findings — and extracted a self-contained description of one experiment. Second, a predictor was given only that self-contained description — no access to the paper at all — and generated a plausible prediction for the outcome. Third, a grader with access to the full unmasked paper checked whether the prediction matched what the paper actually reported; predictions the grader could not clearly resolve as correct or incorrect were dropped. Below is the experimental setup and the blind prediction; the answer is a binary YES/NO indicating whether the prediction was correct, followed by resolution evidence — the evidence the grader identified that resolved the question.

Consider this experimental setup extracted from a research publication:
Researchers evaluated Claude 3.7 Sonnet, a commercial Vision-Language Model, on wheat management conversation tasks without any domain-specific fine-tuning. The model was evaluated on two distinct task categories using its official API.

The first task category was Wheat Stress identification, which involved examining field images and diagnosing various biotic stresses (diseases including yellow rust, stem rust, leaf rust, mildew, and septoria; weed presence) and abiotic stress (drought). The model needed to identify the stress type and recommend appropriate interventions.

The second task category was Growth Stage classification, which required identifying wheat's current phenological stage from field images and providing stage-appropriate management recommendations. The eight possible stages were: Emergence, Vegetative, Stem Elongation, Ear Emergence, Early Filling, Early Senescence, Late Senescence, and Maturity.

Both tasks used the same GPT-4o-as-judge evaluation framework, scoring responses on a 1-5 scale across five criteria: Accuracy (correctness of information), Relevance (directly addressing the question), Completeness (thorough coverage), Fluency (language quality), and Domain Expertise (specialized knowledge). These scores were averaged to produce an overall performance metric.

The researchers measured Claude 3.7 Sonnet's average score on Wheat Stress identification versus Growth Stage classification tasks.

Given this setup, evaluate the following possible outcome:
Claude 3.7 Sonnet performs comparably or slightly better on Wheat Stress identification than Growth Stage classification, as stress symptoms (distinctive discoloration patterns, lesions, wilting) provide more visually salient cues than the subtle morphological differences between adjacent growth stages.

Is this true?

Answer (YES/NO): NO